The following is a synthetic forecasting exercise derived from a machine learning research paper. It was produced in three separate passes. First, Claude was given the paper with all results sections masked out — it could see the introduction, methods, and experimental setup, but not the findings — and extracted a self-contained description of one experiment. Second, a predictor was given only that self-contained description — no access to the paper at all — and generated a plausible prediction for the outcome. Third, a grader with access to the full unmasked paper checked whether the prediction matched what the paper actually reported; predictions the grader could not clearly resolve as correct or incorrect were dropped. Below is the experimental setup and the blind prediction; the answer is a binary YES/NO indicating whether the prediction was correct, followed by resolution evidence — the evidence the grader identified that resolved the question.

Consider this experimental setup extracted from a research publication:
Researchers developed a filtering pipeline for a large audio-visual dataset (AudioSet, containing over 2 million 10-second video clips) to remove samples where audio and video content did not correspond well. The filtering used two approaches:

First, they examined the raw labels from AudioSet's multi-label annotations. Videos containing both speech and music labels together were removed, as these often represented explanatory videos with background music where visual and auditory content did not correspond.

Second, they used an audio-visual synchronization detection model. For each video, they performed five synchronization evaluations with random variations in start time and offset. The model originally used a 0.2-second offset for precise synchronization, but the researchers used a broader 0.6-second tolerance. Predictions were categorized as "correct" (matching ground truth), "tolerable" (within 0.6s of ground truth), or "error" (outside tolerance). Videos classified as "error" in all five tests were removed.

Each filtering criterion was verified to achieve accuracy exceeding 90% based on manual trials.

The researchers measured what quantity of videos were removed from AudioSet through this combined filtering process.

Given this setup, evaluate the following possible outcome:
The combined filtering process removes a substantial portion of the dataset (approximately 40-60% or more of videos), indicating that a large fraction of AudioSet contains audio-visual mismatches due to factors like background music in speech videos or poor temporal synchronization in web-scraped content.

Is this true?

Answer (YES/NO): NO